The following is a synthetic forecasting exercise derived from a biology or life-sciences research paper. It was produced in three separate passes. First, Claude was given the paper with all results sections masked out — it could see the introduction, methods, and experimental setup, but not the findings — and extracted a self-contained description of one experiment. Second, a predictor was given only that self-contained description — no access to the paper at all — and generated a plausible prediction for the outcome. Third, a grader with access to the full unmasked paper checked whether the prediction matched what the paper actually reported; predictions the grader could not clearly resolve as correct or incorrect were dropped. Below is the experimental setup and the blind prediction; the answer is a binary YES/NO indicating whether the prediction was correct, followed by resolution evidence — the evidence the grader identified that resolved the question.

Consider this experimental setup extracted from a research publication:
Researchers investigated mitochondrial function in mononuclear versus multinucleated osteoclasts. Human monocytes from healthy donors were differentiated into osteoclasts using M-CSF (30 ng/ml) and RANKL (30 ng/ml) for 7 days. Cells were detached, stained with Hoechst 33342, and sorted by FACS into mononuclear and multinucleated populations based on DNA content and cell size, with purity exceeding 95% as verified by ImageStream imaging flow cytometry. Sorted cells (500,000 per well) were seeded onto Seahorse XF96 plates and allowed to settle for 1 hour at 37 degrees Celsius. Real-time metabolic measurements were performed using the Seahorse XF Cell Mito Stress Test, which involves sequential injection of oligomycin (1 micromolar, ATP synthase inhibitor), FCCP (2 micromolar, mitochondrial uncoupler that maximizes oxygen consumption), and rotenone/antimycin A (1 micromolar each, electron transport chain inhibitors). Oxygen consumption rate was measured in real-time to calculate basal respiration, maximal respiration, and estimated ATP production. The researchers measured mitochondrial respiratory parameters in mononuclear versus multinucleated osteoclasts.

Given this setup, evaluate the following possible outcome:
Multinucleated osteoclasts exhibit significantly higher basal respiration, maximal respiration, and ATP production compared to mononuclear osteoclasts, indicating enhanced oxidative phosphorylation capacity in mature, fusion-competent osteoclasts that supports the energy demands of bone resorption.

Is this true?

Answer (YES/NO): NO